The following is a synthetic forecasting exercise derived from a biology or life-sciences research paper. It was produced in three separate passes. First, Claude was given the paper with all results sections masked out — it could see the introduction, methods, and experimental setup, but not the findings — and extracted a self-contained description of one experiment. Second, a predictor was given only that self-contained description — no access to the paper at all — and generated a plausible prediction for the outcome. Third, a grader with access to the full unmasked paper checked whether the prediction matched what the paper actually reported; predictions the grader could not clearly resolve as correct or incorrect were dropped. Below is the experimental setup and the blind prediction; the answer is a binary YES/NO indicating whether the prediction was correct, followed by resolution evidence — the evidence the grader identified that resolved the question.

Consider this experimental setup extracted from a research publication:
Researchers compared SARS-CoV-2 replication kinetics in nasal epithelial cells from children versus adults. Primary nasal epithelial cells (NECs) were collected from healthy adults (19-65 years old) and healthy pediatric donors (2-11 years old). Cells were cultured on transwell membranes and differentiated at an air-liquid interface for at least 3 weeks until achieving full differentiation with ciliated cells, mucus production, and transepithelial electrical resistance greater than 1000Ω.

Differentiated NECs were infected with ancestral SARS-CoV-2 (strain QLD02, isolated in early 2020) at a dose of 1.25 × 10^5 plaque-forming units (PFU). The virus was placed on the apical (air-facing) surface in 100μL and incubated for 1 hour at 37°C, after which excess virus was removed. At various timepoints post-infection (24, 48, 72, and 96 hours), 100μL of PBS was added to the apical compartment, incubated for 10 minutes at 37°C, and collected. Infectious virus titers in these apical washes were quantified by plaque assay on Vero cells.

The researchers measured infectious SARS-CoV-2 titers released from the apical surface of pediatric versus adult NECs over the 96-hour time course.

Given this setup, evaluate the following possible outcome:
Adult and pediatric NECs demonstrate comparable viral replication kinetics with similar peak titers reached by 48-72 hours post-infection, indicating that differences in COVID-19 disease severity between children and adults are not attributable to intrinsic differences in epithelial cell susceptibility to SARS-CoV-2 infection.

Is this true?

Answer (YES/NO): NO